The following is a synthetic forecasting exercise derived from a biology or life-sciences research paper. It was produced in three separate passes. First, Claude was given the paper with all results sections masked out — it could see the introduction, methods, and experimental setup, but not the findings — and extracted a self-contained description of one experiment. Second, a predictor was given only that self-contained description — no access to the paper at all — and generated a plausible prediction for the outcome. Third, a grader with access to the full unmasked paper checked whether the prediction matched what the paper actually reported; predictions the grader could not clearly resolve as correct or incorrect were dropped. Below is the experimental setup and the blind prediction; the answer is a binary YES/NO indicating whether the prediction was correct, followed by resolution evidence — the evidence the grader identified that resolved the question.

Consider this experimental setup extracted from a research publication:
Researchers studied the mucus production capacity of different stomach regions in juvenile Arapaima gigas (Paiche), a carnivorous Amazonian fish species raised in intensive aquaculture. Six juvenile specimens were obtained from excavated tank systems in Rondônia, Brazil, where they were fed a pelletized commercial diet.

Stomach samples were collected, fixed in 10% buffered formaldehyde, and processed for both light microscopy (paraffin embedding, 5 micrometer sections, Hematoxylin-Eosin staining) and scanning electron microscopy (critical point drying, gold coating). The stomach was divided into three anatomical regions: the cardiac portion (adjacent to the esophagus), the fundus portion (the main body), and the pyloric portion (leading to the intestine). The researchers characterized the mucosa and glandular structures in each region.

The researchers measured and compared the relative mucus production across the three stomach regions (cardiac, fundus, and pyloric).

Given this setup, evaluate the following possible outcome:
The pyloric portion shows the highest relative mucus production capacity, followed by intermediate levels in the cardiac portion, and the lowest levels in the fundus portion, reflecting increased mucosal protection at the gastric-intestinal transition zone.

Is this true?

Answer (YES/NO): NO